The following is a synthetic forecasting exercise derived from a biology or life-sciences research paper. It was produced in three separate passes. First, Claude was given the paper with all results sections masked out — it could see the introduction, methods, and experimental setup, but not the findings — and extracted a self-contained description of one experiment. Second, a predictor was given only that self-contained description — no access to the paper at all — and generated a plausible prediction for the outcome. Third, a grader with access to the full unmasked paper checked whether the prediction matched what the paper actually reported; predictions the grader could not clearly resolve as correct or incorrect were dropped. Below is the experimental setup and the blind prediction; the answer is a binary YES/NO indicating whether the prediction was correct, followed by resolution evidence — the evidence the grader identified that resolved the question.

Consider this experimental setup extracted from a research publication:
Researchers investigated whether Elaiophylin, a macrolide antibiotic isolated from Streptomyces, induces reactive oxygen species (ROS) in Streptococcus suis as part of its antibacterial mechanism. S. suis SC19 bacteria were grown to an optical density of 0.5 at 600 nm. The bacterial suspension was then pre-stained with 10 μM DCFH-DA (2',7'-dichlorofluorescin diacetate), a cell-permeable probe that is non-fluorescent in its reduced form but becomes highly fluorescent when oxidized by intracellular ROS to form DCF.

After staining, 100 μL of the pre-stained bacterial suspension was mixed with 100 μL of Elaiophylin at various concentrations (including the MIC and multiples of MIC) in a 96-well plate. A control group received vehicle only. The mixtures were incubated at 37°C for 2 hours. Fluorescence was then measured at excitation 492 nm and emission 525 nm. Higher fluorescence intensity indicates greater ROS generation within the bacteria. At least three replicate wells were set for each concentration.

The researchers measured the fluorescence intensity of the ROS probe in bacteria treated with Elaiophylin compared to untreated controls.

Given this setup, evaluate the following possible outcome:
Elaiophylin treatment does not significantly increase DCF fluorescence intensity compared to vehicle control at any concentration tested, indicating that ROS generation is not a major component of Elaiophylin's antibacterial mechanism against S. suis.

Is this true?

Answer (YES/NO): NO